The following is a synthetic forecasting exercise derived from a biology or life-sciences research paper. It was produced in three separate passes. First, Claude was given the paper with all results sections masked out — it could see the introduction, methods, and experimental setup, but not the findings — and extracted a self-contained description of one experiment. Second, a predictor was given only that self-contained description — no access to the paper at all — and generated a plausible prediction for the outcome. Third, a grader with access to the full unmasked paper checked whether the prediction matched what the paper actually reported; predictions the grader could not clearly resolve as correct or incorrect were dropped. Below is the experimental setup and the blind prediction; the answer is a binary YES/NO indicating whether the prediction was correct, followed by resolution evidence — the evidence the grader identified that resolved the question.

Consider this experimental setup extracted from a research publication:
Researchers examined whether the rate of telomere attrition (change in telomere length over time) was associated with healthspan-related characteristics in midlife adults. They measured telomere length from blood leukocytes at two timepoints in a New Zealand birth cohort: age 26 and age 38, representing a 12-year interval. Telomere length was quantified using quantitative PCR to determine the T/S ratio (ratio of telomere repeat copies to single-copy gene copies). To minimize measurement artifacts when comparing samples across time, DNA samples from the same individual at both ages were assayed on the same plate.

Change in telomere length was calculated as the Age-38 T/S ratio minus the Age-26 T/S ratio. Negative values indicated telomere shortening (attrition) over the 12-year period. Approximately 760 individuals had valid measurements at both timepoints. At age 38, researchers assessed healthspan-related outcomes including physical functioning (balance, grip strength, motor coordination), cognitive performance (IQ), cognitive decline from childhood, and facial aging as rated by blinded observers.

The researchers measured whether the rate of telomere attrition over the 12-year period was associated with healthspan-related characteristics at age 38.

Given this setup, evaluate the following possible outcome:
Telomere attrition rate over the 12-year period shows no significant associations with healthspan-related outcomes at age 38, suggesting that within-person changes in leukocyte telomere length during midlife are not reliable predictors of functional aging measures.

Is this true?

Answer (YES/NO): YES